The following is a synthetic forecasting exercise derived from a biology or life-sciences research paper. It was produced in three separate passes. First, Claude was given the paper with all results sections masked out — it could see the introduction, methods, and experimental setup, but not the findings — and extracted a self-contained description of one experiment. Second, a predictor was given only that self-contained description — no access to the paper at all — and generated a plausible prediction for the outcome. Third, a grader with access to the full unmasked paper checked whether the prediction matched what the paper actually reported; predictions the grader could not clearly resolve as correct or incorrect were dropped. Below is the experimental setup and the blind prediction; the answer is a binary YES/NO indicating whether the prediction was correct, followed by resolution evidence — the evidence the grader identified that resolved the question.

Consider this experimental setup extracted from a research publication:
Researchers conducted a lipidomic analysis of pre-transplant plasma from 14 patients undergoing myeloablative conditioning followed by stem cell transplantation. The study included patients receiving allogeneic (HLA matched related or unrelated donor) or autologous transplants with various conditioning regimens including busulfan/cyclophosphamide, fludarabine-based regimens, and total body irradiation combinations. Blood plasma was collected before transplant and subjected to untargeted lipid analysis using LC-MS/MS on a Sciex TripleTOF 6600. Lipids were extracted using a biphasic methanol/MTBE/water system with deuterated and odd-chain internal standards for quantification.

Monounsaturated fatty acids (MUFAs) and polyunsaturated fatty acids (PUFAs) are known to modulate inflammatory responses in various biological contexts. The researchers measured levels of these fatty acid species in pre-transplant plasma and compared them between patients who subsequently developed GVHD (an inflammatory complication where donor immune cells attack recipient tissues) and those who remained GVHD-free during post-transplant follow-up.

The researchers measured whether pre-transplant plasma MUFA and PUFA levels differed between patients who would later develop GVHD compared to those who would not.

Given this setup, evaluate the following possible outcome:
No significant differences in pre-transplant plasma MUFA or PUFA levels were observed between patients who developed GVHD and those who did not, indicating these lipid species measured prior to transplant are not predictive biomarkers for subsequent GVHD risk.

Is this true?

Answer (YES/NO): NO